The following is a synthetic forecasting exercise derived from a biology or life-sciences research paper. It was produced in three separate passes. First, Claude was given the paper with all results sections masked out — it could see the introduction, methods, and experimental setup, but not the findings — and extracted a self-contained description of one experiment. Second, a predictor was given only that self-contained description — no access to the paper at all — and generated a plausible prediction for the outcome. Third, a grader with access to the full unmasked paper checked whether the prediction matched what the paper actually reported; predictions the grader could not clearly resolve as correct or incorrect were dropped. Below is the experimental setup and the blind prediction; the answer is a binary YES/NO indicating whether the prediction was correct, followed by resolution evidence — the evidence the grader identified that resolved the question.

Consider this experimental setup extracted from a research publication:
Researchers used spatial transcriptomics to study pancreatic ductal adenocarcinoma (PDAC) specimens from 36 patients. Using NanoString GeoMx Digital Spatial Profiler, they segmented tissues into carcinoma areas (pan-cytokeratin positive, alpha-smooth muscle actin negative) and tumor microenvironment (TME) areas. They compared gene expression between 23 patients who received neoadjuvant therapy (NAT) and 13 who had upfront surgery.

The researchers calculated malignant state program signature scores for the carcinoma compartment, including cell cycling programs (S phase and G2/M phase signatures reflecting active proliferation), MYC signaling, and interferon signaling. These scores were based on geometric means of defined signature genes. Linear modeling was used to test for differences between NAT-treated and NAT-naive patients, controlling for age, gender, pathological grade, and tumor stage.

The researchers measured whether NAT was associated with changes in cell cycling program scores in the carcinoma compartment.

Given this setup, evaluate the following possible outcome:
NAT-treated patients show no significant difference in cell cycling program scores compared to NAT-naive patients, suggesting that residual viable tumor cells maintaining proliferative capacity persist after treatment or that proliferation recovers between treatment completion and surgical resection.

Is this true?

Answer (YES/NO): NO